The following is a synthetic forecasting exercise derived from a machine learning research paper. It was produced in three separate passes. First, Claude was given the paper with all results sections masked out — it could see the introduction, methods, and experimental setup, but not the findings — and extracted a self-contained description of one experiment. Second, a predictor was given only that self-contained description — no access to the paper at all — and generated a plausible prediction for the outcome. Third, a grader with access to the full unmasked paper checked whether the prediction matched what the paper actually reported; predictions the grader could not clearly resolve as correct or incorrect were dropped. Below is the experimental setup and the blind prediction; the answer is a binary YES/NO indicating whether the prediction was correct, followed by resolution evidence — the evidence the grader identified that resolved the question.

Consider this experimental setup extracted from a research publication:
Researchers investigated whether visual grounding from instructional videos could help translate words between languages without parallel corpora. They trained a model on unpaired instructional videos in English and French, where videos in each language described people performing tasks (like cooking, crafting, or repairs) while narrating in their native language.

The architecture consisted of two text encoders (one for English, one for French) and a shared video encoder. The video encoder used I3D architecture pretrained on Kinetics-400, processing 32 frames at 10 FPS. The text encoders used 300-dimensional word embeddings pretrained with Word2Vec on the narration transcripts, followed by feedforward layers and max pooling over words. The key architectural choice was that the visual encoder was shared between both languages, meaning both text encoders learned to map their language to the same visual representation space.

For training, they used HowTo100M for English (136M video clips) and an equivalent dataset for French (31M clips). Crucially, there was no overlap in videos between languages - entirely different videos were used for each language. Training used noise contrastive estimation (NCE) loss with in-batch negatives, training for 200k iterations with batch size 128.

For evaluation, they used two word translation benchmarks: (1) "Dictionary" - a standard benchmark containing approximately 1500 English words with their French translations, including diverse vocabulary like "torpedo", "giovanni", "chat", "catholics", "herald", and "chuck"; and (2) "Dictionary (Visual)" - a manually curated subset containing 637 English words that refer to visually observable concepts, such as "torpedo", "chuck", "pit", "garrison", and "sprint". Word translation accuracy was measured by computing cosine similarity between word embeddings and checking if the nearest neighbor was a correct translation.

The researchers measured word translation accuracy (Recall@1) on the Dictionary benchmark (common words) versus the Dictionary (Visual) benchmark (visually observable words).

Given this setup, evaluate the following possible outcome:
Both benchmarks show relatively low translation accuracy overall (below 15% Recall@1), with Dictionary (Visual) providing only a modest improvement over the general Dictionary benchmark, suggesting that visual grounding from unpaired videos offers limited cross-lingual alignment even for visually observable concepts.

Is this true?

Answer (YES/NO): NO